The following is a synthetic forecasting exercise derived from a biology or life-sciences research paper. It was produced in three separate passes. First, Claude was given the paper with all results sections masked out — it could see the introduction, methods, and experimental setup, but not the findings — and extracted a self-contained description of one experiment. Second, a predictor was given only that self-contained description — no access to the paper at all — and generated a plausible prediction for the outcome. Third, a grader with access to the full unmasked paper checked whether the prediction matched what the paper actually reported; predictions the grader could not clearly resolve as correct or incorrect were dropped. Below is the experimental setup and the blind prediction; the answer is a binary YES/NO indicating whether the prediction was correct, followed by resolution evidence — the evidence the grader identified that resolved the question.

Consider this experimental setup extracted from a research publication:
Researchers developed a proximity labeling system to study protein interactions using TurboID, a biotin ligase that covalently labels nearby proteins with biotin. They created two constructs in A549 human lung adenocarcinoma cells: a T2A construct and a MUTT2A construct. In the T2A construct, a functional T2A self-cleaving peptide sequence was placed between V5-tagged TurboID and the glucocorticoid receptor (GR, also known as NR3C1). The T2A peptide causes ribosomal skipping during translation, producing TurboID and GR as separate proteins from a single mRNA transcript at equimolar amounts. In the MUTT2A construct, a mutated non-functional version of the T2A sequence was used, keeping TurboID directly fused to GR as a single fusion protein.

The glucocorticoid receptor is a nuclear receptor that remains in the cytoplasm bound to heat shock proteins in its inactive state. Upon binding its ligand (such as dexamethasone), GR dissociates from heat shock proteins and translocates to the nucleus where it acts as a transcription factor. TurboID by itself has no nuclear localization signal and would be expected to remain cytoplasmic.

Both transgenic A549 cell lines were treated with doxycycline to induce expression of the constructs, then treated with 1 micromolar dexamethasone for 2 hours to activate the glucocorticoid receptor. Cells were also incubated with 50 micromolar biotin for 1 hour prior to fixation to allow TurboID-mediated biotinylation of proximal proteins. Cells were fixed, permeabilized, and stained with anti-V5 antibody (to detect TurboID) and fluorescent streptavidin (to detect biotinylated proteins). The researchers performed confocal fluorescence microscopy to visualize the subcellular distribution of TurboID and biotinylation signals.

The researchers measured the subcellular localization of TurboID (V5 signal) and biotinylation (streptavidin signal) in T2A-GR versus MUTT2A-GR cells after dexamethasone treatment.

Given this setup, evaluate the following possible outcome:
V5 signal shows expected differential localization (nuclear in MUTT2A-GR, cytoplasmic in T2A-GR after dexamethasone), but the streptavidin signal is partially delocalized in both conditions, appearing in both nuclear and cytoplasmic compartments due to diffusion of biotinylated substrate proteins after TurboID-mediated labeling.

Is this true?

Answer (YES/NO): NO